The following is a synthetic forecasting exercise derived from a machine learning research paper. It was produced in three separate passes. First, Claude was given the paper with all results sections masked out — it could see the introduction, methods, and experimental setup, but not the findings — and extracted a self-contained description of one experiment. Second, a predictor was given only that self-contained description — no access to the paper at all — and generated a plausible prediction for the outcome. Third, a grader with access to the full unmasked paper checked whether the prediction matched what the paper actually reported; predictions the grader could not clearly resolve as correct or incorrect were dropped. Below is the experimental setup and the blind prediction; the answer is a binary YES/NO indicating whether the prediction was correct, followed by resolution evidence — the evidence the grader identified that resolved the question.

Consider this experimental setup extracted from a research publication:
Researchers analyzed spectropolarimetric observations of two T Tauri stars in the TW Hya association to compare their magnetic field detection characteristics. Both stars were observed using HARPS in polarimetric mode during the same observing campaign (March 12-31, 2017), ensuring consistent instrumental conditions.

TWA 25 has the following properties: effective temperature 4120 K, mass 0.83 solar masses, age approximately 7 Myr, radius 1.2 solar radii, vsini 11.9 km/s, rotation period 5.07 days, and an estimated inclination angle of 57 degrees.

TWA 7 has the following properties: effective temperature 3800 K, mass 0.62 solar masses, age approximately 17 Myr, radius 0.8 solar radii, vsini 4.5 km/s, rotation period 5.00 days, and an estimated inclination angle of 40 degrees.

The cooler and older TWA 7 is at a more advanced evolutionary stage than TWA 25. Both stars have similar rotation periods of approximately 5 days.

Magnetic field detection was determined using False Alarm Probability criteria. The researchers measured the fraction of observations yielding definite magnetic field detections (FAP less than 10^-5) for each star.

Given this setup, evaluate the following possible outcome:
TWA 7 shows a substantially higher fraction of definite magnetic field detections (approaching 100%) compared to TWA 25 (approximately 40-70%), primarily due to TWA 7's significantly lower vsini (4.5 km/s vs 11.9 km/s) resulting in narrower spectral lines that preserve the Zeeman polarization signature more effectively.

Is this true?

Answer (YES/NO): NO